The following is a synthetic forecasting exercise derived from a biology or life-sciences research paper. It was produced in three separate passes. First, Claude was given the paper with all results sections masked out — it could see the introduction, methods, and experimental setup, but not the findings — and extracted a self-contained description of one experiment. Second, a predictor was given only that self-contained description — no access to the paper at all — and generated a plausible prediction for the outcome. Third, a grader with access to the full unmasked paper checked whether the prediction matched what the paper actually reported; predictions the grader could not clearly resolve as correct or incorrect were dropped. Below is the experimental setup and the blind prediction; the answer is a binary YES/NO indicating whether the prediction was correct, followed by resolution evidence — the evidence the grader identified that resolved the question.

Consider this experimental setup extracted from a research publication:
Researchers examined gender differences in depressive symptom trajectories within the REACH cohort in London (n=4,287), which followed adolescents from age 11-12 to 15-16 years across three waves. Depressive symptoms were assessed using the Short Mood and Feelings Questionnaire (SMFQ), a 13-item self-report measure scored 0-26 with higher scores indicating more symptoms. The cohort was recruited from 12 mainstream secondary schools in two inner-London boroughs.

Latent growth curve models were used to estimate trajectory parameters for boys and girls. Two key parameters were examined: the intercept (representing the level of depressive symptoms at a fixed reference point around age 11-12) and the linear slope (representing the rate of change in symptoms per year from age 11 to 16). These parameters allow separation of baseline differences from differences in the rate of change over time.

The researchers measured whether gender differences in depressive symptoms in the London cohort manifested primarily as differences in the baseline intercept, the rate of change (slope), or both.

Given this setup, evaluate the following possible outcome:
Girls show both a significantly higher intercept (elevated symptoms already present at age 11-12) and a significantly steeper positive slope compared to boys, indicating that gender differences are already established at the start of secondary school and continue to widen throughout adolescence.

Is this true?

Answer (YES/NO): YES